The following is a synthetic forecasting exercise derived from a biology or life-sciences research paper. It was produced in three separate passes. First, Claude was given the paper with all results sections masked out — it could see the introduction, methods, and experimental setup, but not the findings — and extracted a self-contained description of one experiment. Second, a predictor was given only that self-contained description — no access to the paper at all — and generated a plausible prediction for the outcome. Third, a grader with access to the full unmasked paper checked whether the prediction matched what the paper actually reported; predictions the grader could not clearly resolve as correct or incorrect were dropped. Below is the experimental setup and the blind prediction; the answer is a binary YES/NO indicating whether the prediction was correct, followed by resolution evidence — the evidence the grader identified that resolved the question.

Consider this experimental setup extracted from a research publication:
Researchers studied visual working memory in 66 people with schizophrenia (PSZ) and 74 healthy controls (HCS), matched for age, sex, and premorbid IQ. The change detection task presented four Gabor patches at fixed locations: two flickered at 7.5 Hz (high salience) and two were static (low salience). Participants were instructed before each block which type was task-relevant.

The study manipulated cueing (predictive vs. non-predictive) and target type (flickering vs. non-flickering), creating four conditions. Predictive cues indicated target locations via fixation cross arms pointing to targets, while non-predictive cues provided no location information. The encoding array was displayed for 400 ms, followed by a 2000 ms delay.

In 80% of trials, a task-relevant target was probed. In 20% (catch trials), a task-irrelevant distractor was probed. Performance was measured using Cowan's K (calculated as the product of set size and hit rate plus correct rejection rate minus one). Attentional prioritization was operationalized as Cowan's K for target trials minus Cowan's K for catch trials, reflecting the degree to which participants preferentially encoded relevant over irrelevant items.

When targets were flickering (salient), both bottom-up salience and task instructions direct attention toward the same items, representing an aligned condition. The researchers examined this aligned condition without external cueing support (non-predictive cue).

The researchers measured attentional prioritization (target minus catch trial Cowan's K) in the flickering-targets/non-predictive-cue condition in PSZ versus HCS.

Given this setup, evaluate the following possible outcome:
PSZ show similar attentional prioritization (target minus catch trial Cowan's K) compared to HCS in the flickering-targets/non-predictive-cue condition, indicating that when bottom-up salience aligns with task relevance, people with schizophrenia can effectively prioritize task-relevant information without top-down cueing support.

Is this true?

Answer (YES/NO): YES